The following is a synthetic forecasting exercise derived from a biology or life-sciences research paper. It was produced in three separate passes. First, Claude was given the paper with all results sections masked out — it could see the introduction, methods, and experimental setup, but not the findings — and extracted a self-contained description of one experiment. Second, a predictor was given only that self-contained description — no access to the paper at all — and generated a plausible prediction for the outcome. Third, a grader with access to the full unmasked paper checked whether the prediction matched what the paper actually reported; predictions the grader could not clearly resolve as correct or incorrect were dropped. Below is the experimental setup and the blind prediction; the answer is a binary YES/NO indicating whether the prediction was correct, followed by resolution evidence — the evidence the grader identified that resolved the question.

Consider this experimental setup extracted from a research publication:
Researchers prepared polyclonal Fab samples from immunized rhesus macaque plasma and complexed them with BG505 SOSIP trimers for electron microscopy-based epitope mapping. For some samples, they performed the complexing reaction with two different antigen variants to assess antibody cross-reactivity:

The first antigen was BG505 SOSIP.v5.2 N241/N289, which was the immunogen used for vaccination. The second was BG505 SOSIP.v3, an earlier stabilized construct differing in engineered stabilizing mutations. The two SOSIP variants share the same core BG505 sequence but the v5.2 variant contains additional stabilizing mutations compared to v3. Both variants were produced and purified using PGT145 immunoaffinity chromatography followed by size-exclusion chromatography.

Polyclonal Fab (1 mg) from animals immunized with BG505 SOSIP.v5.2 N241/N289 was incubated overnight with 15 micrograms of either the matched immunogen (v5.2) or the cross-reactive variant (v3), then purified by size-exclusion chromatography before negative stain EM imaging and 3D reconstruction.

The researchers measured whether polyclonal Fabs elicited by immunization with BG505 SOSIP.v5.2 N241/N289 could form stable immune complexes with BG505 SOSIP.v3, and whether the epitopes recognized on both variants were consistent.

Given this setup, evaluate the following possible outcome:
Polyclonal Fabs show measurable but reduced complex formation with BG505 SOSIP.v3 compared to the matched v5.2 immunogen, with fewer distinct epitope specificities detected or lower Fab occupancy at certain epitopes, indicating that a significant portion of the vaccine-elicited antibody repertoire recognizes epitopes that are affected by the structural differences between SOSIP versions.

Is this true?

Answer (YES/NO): YES